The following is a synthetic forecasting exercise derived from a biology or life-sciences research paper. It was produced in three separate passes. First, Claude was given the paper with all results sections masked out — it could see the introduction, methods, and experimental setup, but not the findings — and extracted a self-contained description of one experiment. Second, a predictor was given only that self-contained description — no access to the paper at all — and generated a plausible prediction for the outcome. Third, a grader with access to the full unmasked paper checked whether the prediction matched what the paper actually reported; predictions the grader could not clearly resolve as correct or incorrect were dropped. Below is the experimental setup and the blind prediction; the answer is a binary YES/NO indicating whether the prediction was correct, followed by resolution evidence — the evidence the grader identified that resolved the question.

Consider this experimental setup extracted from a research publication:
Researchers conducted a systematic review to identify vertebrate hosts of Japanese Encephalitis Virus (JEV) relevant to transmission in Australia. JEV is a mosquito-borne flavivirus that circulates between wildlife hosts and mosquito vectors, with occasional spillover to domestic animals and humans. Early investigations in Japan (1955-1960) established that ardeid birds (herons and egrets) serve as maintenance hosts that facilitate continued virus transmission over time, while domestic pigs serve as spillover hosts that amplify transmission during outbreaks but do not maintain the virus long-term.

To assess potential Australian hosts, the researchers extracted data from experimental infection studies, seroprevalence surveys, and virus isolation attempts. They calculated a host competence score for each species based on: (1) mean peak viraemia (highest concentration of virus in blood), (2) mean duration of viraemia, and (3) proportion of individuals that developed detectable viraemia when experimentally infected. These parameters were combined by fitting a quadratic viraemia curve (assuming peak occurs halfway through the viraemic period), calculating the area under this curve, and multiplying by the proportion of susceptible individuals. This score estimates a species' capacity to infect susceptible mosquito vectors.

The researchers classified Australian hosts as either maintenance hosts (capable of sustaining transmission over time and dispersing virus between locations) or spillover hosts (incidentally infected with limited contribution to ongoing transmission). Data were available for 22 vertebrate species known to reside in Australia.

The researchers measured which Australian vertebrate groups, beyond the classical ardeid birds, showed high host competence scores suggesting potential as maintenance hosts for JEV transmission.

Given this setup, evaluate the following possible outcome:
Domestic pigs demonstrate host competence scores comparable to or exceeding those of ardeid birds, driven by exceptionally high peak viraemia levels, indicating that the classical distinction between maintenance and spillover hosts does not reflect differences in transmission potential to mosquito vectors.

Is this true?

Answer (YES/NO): NO